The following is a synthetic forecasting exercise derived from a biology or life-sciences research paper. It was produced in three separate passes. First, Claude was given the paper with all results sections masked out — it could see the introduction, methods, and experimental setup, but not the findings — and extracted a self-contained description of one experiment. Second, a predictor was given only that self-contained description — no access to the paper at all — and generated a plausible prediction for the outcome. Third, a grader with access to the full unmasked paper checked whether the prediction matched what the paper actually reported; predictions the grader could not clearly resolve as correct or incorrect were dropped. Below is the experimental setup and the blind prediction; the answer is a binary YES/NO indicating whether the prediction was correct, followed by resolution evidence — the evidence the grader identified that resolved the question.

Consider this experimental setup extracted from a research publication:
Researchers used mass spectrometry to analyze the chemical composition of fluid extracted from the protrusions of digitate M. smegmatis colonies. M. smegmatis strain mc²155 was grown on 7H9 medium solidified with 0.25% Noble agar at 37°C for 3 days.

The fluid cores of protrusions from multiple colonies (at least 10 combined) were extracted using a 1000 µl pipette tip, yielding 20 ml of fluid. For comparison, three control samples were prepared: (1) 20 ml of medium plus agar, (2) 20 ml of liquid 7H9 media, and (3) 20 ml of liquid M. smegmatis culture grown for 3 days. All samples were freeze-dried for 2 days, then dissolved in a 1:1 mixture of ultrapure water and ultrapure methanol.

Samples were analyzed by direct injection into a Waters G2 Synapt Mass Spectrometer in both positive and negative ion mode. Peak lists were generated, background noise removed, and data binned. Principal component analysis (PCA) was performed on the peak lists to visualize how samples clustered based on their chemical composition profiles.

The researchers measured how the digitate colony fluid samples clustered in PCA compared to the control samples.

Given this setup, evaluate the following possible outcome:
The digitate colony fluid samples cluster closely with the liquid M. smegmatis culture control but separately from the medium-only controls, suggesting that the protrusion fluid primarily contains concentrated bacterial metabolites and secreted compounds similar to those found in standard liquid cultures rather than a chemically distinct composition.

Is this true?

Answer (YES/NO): NO